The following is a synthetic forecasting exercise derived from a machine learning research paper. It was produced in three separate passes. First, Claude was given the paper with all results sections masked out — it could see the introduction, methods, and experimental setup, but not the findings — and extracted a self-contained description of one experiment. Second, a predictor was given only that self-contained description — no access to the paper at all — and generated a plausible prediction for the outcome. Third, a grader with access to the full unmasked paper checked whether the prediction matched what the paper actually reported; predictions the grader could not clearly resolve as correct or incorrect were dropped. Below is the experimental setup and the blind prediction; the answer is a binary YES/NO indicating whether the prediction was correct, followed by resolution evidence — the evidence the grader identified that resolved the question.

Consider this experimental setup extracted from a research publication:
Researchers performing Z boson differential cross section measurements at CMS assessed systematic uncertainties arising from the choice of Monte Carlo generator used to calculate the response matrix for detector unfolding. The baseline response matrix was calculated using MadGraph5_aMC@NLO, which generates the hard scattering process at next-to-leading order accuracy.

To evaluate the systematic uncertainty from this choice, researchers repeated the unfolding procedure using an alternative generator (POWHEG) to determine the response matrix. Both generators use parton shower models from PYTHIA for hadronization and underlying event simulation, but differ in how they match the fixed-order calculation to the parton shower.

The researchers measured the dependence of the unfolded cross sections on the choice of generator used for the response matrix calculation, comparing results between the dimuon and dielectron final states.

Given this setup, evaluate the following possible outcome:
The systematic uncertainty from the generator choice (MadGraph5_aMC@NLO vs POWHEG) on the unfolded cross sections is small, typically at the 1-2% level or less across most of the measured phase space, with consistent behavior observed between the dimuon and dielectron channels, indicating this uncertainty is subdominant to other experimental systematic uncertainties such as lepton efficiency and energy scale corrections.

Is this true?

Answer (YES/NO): NO